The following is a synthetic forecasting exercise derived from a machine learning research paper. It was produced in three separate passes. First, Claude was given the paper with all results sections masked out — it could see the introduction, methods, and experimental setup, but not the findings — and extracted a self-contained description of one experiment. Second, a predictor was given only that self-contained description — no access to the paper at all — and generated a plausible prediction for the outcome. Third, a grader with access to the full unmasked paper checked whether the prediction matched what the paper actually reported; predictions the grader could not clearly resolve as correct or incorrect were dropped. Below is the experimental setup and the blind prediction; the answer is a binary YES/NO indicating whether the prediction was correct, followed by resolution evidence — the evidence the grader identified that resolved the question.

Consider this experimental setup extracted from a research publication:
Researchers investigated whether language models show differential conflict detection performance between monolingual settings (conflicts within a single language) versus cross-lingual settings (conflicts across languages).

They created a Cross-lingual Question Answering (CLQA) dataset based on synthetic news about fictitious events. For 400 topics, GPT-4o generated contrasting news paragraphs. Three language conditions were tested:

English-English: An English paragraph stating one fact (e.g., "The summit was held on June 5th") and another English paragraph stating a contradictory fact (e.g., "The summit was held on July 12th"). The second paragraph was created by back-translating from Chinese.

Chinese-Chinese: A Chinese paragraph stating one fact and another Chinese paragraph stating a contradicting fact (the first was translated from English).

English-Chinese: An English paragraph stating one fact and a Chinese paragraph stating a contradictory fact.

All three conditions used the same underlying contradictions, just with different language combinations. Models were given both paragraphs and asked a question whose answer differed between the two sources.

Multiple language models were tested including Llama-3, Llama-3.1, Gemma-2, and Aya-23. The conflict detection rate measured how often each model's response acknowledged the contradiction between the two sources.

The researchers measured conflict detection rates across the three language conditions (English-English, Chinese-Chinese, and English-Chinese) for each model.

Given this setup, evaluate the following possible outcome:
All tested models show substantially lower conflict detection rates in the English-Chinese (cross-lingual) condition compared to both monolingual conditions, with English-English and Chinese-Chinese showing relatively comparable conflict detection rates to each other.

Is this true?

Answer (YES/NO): YES